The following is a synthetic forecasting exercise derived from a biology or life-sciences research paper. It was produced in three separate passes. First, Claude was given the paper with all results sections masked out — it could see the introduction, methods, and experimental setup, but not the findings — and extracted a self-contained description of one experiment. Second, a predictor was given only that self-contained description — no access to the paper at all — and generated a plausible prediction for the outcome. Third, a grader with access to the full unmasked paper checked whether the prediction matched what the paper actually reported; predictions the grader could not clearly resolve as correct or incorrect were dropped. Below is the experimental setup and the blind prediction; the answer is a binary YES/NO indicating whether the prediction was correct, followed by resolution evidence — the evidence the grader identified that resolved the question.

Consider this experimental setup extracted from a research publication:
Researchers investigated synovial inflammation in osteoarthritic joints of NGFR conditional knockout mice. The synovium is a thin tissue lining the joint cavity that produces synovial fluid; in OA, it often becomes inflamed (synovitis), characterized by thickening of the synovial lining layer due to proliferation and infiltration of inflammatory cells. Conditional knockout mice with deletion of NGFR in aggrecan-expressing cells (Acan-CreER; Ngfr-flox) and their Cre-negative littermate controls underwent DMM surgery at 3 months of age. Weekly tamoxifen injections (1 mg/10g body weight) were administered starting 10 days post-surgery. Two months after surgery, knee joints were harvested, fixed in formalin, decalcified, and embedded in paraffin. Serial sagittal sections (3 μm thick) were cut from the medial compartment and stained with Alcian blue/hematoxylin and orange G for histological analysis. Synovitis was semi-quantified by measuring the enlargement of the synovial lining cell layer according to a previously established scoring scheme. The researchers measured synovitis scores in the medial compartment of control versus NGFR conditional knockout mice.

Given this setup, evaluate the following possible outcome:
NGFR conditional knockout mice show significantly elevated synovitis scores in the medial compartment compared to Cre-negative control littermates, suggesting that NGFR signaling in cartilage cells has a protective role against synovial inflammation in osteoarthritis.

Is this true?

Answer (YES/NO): NO